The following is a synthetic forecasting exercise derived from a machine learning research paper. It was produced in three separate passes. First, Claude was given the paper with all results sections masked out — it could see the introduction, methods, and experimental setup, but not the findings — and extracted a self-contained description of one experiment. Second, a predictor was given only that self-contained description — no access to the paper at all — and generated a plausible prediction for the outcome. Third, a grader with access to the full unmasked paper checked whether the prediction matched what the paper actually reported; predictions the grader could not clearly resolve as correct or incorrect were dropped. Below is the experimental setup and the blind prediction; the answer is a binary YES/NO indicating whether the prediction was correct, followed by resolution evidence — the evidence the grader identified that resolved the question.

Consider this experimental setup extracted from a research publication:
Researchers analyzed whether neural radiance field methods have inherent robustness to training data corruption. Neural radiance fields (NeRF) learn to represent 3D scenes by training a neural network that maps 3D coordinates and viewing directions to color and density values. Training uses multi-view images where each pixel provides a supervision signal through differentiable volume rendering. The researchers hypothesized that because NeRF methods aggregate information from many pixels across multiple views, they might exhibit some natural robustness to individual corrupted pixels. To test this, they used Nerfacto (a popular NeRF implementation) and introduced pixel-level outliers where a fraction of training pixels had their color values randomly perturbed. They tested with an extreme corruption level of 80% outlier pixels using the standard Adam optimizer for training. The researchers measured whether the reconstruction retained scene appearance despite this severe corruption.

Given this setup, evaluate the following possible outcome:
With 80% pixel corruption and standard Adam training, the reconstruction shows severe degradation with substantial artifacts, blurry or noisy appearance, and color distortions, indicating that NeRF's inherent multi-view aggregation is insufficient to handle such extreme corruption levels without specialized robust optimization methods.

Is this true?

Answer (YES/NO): YES